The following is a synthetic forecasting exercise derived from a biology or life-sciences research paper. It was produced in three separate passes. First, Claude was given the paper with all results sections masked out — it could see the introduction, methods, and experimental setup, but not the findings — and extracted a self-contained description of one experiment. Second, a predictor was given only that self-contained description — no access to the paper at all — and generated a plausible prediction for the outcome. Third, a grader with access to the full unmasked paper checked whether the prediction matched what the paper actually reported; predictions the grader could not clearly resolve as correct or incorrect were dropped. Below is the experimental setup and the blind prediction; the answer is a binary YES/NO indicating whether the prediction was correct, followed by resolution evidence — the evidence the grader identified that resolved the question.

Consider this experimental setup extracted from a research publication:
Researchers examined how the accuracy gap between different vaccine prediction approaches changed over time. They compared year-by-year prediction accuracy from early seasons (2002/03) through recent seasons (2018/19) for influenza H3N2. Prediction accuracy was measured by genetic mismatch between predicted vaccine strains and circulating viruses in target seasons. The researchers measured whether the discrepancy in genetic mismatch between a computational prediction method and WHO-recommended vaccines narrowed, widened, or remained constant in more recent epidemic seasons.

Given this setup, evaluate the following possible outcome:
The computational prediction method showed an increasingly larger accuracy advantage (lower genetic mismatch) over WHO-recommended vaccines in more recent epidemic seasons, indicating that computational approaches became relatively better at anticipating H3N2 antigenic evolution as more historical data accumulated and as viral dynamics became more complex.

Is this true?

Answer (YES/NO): NO